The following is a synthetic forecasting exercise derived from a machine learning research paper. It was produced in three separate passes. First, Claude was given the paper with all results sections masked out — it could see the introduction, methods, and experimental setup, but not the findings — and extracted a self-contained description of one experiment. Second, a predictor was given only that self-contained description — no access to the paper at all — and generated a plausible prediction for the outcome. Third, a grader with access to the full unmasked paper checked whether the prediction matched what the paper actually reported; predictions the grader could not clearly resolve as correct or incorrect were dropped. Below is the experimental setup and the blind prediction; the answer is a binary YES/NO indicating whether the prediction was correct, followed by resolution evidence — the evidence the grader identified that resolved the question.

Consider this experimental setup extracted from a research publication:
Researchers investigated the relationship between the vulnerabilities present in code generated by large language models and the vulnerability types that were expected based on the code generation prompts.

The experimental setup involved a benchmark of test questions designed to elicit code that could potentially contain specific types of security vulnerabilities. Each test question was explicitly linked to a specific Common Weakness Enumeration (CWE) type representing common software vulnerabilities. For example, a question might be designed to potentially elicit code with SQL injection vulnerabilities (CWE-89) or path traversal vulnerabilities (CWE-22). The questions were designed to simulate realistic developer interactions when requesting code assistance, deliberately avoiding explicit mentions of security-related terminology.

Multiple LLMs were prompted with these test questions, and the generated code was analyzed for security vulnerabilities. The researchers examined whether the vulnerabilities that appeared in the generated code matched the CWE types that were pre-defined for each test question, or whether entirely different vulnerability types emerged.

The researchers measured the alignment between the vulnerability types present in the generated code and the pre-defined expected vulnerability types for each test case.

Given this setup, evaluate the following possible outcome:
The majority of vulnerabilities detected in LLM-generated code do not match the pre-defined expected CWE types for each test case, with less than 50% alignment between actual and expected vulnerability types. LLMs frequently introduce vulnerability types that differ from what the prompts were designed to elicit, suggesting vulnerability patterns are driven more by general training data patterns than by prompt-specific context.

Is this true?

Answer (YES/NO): NO